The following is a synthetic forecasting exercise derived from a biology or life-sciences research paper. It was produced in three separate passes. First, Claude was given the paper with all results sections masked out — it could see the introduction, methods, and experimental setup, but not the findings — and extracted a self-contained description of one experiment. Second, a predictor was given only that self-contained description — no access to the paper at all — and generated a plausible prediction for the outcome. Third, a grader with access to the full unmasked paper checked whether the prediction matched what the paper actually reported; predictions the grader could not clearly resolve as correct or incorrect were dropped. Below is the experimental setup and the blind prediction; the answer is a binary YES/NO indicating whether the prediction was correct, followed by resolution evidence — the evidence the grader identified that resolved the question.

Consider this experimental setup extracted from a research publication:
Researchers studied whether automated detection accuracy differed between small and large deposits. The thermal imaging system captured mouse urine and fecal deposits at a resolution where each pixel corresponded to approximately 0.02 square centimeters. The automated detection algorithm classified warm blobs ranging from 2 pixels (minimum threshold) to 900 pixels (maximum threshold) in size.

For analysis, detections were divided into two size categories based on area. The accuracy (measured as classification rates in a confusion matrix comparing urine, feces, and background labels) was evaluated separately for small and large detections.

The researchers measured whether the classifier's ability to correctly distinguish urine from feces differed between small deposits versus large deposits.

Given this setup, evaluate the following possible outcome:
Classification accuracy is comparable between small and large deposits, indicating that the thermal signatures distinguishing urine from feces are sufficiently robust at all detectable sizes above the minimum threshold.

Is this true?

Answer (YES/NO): NO